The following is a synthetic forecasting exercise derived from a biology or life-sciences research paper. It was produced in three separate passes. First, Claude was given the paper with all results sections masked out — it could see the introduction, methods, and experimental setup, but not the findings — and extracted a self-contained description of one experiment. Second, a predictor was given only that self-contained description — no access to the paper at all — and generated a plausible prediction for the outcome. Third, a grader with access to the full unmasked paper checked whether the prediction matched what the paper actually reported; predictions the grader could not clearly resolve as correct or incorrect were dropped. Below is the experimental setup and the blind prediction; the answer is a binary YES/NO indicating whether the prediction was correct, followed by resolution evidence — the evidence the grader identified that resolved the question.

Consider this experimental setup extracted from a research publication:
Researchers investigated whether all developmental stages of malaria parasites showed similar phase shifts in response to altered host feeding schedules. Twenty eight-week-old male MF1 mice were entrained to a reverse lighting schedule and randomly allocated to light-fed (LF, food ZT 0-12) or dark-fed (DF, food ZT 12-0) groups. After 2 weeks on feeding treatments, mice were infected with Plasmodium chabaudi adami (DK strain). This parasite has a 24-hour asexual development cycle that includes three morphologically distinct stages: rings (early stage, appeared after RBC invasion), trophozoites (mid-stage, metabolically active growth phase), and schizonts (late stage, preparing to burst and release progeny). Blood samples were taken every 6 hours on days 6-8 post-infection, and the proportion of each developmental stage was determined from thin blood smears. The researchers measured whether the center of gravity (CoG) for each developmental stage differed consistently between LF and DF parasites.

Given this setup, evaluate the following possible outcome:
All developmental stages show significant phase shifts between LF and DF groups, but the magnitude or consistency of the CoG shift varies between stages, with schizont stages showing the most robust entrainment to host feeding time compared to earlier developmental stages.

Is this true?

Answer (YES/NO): NO